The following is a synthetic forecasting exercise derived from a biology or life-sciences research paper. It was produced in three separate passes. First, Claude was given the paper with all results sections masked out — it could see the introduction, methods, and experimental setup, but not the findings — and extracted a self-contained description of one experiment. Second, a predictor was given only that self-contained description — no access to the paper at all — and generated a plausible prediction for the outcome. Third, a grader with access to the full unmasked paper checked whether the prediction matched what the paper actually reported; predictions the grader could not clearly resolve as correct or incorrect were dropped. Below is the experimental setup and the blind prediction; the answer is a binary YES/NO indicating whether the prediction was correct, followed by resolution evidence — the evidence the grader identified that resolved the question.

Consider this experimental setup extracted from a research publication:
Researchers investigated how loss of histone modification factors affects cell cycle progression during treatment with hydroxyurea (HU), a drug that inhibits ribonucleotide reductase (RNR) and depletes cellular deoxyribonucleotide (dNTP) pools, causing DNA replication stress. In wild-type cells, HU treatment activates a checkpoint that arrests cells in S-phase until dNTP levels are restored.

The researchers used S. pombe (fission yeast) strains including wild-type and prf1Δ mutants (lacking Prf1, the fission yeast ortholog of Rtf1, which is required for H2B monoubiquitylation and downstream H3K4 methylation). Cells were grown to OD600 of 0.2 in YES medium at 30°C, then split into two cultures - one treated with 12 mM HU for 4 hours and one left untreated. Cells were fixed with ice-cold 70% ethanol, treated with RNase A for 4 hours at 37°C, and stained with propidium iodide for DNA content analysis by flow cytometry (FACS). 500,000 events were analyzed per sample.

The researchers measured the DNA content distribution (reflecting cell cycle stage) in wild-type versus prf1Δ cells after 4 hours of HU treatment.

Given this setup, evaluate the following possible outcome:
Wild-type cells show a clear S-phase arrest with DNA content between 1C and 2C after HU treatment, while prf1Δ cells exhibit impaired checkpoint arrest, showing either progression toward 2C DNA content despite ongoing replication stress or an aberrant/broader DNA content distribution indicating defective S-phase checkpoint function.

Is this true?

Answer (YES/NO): YES